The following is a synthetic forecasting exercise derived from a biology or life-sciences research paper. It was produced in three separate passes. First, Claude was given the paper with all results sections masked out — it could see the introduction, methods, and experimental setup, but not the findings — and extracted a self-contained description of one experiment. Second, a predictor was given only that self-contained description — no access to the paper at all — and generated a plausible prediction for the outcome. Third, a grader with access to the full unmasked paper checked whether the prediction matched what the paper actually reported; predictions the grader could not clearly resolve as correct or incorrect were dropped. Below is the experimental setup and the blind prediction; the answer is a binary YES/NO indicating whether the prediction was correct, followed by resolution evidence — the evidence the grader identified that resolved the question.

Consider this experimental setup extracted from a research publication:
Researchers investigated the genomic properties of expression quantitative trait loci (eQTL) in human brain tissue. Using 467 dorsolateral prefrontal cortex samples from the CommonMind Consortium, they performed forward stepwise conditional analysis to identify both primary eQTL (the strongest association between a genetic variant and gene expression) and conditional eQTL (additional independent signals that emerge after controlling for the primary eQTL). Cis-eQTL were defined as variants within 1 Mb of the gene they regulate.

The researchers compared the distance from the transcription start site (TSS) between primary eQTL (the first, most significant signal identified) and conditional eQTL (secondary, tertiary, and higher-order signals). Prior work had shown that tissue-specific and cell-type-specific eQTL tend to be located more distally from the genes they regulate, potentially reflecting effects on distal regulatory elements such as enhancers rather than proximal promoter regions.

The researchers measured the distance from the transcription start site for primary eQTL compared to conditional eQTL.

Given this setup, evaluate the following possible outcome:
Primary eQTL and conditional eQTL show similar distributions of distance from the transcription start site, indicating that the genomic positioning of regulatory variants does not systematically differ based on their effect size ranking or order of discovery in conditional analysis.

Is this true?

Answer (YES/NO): NO